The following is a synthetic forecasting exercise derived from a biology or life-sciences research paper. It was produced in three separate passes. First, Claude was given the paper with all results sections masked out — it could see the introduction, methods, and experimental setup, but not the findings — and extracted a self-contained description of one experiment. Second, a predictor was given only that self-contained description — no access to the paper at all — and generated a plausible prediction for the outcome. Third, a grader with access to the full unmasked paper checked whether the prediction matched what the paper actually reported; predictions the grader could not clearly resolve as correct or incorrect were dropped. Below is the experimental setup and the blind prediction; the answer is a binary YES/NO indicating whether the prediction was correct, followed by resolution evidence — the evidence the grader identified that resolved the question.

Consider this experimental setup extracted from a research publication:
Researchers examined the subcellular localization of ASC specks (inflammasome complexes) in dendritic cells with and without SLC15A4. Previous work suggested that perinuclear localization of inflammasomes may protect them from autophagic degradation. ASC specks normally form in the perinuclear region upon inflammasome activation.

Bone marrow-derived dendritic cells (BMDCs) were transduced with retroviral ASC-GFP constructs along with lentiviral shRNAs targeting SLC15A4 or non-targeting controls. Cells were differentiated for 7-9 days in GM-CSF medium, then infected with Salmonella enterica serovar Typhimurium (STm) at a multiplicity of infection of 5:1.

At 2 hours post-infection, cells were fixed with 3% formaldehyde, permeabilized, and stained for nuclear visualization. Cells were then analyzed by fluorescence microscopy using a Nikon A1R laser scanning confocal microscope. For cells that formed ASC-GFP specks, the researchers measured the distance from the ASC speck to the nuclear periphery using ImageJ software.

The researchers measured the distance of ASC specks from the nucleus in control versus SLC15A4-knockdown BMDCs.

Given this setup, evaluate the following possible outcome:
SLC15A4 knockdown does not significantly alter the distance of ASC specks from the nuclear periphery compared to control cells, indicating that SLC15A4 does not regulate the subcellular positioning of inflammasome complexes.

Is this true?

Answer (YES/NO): NO